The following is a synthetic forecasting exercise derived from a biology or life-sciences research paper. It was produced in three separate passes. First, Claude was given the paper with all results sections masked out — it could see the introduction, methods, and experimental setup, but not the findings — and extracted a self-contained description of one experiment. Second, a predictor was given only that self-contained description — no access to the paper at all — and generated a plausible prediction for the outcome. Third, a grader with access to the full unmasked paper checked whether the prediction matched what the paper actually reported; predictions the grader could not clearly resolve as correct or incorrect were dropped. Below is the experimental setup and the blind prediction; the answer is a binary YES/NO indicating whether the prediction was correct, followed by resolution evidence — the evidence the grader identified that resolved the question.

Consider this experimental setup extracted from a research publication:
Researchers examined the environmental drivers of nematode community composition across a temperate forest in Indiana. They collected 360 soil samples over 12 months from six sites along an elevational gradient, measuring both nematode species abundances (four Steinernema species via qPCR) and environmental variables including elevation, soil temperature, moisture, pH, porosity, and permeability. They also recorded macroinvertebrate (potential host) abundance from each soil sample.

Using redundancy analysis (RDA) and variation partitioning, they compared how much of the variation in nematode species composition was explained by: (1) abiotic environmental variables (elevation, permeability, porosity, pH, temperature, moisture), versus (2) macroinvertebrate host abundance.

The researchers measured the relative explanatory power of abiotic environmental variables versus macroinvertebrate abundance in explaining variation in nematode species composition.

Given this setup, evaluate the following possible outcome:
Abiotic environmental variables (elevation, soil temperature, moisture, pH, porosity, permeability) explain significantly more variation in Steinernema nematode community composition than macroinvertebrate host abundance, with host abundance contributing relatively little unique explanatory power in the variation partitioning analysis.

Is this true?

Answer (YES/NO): YES